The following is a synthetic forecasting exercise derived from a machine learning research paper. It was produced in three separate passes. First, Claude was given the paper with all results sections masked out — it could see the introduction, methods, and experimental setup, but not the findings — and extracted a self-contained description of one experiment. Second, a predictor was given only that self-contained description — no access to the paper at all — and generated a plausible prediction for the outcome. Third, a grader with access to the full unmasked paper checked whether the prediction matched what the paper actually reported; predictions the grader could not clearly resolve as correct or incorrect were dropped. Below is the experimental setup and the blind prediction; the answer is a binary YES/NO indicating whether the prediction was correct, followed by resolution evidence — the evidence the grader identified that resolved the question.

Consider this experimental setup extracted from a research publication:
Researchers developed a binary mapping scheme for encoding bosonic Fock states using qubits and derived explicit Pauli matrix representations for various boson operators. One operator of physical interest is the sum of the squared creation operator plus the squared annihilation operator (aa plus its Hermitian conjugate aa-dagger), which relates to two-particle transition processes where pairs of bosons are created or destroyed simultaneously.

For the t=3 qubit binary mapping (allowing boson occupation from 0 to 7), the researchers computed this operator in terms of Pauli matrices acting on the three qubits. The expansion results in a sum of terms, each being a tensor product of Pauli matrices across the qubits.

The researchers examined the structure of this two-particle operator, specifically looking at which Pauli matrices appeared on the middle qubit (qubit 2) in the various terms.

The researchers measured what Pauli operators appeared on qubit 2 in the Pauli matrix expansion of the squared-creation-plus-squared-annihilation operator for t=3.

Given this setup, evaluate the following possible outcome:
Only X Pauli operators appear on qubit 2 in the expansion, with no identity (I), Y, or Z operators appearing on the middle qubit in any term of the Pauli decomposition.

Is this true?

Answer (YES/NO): NO